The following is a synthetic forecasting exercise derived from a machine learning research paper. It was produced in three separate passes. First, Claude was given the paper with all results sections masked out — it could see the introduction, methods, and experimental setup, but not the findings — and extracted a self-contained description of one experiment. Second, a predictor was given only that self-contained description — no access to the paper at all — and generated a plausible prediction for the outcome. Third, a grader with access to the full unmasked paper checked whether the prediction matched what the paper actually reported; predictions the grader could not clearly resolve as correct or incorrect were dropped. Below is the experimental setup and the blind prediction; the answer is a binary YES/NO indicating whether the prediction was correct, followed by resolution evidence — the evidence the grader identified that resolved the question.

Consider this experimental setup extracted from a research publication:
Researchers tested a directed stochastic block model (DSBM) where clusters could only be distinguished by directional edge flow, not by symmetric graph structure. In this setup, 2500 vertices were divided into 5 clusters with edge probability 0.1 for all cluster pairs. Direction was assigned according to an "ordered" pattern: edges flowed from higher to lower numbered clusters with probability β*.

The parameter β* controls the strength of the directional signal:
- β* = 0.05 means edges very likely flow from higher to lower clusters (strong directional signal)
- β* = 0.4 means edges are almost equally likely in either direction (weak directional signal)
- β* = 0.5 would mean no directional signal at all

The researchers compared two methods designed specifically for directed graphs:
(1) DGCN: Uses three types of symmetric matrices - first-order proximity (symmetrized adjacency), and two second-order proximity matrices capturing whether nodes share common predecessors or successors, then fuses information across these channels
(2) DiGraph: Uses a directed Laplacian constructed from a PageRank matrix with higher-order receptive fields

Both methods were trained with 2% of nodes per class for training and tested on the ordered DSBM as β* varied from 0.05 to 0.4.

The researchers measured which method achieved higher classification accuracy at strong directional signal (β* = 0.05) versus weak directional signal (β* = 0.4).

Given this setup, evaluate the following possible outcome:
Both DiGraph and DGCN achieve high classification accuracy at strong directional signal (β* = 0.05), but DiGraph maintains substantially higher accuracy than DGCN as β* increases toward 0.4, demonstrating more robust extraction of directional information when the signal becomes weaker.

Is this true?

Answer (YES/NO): NO